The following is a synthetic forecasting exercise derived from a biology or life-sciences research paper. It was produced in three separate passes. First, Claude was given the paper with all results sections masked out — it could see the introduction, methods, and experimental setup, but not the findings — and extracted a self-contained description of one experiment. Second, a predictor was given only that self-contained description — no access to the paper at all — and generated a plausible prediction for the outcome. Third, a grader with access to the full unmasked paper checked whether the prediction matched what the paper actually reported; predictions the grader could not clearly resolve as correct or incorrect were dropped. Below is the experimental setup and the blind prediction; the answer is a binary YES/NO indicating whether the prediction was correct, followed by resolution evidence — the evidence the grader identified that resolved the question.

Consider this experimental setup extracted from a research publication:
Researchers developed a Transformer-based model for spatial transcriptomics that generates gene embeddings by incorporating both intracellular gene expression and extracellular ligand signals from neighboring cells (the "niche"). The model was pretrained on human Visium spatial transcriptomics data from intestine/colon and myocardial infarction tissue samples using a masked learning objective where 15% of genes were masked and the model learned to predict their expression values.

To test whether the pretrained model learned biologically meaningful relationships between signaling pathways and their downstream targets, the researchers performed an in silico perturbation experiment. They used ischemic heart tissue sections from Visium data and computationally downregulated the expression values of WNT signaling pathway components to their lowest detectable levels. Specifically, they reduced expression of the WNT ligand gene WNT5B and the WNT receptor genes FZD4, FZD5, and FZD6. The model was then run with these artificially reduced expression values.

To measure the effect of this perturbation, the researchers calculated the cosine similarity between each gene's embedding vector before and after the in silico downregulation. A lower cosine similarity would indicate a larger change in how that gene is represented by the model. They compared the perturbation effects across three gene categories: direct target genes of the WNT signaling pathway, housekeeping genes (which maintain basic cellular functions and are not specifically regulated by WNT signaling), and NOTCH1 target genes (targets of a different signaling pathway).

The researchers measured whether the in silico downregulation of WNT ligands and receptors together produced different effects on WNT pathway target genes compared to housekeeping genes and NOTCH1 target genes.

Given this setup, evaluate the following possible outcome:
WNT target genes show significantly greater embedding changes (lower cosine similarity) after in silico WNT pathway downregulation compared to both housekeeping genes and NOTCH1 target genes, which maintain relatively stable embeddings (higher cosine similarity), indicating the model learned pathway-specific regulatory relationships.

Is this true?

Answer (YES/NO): YES